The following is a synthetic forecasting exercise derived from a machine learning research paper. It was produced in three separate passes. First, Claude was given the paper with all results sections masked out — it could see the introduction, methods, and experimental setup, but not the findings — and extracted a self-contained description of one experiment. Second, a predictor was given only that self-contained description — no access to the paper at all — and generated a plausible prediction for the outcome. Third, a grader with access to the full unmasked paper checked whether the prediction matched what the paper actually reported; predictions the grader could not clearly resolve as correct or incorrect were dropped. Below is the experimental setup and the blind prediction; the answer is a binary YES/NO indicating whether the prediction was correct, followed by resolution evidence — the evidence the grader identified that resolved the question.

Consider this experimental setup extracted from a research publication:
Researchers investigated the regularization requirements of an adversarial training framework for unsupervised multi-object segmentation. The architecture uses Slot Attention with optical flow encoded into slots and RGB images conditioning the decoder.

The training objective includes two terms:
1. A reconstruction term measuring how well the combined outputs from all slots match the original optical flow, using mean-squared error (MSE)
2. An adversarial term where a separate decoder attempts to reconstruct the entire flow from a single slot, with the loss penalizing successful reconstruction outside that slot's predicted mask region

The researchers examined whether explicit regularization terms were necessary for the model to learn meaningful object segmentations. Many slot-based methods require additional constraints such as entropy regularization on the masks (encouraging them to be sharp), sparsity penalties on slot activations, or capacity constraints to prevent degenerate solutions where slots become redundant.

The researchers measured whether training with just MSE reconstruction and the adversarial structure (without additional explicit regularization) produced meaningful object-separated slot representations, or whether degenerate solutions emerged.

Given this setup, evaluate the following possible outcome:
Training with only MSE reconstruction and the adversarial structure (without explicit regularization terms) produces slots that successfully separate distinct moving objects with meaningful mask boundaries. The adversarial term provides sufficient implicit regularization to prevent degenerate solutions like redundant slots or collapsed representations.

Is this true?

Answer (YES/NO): YES